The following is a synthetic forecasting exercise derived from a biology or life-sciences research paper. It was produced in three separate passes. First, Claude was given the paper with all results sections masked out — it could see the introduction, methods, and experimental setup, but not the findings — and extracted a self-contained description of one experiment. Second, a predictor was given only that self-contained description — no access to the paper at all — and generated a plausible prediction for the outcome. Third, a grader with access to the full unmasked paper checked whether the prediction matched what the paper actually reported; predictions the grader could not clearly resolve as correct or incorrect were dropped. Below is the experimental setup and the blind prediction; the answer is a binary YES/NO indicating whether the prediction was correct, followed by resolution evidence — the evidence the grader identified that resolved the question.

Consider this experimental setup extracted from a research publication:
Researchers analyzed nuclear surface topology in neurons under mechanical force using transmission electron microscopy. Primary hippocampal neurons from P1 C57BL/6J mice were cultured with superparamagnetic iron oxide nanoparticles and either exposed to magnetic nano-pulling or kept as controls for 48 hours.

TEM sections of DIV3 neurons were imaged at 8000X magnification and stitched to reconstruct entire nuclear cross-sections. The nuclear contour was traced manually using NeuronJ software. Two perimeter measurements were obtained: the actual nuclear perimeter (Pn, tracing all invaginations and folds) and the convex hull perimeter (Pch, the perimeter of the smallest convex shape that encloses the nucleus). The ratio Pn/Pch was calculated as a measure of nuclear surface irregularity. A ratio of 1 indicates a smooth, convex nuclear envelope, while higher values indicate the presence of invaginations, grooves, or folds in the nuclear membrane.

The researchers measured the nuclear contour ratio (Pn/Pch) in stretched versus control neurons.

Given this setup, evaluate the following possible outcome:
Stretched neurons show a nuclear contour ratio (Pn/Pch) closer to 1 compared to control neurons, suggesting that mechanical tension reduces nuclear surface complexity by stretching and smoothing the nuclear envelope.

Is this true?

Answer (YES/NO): NO